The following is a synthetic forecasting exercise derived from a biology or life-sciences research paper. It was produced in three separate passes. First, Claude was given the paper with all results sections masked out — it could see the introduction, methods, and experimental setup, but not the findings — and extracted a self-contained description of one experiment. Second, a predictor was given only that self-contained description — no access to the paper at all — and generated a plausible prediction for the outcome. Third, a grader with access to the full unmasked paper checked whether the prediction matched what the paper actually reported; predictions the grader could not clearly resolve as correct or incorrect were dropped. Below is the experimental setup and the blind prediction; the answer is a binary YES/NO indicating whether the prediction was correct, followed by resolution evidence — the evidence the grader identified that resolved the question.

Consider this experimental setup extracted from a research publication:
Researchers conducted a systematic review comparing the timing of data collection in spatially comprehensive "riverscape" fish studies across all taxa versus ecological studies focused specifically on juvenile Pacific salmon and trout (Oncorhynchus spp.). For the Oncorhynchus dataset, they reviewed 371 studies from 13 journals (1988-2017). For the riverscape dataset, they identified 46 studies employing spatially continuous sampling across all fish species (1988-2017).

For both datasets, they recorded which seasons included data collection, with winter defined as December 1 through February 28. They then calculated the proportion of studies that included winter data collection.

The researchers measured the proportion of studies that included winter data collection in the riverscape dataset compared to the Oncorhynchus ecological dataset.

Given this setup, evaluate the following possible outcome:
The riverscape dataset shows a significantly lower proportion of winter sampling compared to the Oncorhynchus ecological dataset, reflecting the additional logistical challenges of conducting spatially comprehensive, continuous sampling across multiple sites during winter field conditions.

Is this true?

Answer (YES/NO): NO